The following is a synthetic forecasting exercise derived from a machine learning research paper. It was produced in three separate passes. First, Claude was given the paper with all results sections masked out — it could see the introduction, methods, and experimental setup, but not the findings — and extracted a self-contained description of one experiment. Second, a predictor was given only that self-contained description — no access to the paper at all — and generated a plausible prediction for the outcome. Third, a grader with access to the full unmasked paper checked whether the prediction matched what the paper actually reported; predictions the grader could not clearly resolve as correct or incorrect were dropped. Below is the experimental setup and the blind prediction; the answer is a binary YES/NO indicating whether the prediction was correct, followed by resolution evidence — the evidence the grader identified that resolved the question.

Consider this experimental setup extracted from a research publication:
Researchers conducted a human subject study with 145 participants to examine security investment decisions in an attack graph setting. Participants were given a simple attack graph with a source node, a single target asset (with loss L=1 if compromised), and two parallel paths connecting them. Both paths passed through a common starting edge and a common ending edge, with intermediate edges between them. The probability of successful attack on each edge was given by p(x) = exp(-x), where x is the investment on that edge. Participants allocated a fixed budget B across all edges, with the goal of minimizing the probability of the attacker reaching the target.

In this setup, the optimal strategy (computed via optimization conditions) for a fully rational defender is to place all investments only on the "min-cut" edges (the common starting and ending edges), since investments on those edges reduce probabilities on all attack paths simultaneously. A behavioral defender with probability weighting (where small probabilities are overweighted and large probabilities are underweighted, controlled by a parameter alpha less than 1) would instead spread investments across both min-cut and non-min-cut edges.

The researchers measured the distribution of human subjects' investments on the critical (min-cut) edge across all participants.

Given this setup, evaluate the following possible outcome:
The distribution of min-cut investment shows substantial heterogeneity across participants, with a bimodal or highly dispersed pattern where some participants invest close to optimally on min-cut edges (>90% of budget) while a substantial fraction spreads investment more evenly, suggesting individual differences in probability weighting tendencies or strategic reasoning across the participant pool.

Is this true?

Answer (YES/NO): YES